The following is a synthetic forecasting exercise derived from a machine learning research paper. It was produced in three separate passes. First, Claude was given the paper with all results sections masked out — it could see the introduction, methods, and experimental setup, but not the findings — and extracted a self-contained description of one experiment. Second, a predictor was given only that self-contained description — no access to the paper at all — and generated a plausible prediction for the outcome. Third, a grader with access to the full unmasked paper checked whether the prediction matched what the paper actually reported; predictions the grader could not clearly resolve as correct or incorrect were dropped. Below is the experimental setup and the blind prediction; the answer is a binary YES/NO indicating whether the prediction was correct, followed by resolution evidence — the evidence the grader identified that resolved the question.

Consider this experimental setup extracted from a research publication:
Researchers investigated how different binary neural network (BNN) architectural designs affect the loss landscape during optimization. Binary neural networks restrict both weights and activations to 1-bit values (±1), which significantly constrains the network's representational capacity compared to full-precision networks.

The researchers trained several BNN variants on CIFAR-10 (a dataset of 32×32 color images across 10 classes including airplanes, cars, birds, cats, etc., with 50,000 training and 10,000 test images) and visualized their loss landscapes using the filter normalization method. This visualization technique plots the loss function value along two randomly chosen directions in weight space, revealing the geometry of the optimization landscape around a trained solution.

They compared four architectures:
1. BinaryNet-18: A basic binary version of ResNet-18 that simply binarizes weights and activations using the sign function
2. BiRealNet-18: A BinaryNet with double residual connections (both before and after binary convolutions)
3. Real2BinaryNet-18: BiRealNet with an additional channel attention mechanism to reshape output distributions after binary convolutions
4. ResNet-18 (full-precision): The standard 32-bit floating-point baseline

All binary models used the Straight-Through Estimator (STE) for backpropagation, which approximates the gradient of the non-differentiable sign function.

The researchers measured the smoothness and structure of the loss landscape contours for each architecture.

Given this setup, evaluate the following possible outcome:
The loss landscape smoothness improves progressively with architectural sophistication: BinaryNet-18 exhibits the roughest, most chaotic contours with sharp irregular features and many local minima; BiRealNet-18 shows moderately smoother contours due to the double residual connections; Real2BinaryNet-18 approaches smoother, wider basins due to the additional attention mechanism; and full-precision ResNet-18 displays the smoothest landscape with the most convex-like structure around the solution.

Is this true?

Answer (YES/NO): YES